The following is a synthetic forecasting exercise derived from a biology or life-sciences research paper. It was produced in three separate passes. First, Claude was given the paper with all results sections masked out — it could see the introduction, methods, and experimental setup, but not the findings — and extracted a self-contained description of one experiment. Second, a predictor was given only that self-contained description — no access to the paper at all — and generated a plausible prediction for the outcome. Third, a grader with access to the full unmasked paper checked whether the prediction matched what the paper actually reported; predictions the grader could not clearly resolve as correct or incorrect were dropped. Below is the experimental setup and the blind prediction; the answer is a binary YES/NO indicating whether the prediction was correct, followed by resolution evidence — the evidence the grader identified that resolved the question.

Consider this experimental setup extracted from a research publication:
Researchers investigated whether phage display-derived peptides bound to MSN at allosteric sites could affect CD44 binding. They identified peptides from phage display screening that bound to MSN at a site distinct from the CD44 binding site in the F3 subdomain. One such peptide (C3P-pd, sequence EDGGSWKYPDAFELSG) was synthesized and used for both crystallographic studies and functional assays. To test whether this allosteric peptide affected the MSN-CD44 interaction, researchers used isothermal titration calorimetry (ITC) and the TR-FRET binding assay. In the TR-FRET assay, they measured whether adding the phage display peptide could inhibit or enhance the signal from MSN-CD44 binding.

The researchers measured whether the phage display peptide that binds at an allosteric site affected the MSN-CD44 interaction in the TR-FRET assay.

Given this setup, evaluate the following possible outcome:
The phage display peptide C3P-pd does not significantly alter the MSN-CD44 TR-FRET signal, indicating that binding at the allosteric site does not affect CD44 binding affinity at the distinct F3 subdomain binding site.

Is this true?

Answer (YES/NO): NO